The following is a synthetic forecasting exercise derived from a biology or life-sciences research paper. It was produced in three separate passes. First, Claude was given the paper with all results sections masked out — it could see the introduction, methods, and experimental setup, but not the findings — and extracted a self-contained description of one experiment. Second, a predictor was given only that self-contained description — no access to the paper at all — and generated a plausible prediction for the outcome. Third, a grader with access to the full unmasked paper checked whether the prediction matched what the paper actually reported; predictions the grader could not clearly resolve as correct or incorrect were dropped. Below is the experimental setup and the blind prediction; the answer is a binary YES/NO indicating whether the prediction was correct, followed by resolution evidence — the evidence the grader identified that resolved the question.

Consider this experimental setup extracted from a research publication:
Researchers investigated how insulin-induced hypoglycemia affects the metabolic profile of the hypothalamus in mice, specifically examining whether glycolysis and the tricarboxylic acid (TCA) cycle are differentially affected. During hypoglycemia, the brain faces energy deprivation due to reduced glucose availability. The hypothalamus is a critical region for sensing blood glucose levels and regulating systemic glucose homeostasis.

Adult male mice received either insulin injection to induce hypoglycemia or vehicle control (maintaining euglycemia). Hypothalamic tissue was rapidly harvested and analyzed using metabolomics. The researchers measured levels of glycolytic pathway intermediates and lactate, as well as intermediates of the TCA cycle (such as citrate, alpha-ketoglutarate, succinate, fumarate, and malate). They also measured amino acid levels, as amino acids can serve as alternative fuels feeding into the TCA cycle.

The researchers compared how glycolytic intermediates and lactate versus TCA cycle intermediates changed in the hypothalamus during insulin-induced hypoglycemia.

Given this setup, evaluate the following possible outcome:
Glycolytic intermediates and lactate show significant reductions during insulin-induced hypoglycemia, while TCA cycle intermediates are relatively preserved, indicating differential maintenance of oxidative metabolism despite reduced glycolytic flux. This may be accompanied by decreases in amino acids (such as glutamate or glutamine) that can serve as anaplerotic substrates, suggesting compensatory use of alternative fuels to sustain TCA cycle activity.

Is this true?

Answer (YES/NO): NO